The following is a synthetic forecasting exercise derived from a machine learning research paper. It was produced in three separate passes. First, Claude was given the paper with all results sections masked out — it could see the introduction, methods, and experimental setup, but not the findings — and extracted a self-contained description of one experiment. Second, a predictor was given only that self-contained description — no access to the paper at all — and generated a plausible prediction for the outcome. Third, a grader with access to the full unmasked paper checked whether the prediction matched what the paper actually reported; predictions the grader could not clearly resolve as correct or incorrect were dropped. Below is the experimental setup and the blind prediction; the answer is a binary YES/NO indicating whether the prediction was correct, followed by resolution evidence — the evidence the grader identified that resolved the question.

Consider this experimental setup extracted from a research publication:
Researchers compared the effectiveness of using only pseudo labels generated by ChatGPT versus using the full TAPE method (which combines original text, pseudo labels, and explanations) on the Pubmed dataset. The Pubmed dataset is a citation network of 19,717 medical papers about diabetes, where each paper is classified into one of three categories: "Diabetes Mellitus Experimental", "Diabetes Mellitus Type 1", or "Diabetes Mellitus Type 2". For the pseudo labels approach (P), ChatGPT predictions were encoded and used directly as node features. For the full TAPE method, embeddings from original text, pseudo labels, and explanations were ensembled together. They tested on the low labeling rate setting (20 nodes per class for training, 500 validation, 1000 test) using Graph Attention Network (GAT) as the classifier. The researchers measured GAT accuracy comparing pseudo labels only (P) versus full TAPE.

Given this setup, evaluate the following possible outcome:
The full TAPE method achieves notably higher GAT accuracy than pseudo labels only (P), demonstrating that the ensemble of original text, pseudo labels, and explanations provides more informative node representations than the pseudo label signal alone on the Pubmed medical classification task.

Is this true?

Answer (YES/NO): NO